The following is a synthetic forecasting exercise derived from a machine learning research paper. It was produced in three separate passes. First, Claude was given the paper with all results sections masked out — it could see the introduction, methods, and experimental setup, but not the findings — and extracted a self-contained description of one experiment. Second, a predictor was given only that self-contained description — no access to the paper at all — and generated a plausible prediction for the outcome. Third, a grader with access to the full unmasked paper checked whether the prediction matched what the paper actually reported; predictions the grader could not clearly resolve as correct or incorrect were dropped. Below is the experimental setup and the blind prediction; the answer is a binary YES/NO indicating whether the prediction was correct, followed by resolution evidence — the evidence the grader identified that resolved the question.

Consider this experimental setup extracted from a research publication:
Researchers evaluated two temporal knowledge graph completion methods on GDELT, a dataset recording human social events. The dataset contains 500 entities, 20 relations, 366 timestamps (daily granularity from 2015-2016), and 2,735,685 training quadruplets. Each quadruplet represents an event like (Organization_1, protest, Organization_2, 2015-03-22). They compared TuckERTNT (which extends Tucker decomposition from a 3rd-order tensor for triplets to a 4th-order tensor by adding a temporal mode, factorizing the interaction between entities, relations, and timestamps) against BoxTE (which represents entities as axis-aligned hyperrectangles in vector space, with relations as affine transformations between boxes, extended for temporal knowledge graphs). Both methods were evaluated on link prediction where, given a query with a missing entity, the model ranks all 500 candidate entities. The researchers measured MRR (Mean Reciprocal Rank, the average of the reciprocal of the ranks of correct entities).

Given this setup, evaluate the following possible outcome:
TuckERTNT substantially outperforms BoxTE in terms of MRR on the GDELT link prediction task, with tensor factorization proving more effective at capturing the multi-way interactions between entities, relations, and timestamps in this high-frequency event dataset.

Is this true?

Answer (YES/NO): NO